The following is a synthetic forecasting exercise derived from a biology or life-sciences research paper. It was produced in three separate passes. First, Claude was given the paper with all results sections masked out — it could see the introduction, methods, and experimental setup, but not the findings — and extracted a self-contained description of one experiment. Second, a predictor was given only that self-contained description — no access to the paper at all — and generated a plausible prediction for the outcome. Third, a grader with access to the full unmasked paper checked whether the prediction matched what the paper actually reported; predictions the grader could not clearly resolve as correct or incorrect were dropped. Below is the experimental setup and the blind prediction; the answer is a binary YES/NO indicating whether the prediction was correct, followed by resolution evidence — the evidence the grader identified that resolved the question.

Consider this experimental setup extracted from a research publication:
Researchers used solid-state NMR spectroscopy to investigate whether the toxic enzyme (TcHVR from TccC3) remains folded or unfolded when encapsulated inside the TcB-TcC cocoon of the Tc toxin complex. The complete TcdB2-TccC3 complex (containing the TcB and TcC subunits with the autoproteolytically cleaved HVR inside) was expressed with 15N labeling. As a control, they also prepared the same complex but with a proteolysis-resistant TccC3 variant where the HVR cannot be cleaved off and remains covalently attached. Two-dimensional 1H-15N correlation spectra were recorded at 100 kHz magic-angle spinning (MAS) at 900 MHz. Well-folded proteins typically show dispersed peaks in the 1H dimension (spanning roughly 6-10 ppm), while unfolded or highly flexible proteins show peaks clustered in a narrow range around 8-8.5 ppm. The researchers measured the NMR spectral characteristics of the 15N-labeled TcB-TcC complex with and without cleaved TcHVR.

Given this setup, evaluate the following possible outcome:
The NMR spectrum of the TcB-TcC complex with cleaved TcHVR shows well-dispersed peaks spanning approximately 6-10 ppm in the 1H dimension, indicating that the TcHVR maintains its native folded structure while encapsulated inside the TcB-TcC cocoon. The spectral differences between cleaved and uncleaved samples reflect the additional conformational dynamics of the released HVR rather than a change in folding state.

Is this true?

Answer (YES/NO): NO